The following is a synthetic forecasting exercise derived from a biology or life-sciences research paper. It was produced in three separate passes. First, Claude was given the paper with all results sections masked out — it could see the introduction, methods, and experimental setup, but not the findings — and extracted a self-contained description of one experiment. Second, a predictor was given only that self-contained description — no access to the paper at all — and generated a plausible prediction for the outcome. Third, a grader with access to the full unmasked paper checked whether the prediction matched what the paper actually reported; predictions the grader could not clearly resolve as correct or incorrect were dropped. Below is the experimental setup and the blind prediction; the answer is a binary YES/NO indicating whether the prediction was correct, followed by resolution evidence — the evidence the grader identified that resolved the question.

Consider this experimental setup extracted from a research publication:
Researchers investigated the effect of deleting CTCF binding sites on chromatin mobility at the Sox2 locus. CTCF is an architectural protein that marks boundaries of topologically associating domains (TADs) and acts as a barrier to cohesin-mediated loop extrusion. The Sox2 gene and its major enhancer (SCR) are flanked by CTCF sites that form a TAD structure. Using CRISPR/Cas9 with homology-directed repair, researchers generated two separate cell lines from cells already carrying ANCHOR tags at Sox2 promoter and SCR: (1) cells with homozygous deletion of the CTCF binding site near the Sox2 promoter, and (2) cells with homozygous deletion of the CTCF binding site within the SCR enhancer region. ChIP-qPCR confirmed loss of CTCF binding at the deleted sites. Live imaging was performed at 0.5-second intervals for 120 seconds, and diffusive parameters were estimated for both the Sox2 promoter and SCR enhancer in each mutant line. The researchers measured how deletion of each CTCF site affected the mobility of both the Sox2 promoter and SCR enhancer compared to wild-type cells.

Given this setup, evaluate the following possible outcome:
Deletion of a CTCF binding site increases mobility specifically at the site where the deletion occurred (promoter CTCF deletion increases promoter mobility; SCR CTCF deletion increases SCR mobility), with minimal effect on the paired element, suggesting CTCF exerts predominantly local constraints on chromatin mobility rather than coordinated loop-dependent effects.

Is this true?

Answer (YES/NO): YES